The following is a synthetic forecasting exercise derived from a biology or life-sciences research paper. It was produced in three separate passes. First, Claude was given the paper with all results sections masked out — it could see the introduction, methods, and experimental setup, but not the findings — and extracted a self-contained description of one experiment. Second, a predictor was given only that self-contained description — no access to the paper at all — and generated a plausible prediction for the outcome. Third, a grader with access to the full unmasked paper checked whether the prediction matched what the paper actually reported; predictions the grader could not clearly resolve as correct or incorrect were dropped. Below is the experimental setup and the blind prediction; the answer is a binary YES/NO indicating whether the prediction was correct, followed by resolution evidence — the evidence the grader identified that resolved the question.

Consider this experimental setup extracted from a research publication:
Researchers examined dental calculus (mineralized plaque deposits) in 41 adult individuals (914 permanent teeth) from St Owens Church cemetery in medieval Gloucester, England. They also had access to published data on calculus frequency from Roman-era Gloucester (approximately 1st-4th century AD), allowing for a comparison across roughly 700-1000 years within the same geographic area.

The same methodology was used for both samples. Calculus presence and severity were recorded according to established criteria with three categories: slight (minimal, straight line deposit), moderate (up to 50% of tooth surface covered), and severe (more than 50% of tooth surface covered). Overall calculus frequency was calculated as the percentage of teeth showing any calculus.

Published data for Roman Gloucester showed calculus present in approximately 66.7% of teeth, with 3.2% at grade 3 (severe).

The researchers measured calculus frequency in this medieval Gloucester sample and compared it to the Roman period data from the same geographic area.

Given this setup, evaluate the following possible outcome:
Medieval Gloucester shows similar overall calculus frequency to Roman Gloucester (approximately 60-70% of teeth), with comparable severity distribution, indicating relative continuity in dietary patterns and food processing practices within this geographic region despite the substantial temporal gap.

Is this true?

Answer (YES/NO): NO